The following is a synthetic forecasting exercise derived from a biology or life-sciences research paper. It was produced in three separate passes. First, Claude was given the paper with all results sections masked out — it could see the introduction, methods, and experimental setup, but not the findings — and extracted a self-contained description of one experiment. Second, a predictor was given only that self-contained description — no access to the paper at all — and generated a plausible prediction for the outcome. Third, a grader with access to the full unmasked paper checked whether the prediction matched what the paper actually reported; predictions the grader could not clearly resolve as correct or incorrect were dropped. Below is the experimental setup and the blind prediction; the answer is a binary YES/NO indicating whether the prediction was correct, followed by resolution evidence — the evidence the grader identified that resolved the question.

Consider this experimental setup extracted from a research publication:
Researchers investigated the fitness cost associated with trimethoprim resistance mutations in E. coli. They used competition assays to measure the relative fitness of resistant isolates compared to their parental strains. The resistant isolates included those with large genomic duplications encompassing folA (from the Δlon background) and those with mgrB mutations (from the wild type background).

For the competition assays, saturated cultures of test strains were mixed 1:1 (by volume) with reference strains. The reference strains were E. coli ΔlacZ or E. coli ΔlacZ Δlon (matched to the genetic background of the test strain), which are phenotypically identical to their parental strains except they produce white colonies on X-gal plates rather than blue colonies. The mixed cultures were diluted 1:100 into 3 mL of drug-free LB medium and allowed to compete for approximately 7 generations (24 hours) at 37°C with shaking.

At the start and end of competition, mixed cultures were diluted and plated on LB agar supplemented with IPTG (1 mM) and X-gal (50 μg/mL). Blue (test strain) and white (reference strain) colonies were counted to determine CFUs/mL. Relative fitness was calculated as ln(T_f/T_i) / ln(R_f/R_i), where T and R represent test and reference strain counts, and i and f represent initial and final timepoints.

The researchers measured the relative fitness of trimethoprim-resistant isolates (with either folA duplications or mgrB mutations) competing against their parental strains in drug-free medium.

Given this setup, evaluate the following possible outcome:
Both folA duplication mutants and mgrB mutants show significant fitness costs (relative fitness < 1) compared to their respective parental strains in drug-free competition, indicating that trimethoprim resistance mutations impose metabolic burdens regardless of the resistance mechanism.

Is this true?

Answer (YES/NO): NO